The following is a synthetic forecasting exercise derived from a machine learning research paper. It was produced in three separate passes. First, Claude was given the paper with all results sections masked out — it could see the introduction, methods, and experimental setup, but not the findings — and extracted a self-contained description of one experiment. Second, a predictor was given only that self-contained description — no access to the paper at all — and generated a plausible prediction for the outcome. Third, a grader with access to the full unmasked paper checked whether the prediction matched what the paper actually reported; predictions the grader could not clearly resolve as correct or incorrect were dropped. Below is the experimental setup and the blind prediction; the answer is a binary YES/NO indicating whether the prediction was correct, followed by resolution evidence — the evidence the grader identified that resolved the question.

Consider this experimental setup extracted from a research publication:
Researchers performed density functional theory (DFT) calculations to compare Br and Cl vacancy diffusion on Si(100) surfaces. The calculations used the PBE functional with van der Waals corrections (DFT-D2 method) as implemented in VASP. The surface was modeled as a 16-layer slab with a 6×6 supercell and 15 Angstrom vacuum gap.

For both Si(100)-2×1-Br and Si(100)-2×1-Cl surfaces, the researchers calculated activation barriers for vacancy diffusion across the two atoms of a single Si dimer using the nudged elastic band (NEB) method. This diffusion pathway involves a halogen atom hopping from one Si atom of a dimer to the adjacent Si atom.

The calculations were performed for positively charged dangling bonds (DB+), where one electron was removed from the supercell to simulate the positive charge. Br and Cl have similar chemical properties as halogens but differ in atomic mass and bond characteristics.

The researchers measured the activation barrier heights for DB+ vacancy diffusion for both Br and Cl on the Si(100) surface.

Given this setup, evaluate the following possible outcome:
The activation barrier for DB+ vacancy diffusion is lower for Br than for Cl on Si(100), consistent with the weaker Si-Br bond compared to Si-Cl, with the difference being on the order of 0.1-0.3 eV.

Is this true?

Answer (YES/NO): YES